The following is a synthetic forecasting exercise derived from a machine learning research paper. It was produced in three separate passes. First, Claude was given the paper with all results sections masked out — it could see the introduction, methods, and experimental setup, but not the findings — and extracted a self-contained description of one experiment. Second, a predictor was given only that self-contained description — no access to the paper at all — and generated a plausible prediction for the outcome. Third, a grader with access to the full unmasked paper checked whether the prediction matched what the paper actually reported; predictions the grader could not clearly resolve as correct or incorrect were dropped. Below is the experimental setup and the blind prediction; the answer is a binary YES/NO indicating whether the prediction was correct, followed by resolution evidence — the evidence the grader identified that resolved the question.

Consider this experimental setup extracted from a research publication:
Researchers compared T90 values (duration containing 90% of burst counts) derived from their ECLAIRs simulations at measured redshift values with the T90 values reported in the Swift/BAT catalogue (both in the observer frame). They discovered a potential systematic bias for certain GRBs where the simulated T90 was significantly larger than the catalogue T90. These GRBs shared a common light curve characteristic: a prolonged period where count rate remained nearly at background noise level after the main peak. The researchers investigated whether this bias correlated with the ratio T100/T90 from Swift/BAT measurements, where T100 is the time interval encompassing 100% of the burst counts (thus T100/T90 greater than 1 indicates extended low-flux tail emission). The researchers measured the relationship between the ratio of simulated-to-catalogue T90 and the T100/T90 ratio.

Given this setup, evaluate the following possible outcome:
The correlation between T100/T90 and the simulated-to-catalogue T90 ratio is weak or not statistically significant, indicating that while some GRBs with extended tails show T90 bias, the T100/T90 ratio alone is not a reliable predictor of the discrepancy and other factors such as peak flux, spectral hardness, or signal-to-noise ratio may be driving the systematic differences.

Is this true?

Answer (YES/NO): NO